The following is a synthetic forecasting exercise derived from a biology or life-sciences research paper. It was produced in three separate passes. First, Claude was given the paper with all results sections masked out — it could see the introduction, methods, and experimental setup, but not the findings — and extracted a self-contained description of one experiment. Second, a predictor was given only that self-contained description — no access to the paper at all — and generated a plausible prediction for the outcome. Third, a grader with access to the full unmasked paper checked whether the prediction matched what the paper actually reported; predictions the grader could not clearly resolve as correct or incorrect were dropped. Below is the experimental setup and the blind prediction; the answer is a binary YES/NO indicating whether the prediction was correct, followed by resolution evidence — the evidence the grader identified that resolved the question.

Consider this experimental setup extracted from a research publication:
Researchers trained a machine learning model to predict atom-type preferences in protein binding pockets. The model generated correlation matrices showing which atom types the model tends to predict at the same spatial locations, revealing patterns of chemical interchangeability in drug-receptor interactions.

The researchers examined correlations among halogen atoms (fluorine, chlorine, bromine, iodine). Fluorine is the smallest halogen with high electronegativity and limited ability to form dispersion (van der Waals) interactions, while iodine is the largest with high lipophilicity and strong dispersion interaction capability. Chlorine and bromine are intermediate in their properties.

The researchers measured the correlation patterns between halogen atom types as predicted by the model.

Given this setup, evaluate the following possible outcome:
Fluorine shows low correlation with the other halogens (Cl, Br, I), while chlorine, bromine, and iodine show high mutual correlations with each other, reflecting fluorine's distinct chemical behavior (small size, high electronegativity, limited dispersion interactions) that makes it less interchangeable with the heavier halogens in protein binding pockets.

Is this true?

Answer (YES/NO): NO